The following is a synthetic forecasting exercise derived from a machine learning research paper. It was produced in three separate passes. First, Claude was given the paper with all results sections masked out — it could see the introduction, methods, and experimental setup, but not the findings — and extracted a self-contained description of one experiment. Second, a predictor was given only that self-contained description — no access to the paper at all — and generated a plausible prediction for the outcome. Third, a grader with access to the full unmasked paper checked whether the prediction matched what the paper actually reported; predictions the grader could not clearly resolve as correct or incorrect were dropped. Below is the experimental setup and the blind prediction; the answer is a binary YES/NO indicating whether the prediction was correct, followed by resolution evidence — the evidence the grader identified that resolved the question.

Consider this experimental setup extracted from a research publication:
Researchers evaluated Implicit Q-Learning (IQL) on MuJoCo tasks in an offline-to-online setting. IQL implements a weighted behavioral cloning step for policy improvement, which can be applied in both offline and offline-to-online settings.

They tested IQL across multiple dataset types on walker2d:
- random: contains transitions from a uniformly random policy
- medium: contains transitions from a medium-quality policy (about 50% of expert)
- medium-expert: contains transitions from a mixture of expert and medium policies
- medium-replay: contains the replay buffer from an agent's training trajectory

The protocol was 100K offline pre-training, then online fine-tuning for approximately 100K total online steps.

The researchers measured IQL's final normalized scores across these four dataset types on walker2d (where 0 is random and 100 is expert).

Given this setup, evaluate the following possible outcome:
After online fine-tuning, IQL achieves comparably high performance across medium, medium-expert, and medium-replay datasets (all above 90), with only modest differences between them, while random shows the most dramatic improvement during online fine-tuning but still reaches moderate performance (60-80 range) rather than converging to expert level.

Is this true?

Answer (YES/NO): NO